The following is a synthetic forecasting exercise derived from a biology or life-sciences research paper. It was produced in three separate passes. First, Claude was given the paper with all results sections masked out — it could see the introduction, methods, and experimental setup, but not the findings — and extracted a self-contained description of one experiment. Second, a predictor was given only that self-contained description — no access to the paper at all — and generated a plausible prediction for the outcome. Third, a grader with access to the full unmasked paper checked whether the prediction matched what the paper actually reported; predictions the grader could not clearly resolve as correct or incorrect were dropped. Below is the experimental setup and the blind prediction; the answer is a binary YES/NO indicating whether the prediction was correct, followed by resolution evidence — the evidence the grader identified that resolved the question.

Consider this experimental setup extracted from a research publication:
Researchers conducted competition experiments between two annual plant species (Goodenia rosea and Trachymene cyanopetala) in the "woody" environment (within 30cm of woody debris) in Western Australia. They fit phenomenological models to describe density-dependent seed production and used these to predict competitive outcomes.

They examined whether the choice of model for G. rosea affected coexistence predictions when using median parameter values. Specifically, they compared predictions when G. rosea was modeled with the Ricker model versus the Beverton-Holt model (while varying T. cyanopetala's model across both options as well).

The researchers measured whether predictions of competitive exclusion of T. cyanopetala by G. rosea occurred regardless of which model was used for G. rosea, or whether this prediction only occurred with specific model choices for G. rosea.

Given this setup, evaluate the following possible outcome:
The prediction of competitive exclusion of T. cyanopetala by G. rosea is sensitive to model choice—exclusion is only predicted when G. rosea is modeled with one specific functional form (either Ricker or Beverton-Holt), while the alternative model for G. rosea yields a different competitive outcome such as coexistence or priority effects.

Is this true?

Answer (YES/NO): NO